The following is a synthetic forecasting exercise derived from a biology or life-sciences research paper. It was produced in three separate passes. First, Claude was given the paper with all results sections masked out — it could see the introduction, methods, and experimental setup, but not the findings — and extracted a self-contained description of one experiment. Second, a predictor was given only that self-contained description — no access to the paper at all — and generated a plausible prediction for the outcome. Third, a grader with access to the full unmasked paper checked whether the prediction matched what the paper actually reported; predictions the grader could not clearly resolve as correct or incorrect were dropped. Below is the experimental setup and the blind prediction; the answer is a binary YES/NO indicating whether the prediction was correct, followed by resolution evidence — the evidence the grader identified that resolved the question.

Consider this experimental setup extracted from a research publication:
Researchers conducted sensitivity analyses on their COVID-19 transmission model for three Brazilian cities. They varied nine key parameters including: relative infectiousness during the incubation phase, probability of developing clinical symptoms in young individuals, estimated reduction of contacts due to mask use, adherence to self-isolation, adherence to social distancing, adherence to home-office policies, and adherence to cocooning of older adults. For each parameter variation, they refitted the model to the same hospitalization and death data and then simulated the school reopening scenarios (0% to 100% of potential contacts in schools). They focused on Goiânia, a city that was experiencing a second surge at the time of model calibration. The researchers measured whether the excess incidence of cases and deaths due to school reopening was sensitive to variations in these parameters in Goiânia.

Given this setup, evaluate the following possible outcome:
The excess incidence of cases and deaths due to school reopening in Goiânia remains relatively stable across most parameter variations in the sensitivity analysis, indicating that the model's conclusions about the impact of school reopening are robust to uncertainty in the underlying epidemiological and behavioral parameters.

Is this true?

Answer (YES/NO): YES